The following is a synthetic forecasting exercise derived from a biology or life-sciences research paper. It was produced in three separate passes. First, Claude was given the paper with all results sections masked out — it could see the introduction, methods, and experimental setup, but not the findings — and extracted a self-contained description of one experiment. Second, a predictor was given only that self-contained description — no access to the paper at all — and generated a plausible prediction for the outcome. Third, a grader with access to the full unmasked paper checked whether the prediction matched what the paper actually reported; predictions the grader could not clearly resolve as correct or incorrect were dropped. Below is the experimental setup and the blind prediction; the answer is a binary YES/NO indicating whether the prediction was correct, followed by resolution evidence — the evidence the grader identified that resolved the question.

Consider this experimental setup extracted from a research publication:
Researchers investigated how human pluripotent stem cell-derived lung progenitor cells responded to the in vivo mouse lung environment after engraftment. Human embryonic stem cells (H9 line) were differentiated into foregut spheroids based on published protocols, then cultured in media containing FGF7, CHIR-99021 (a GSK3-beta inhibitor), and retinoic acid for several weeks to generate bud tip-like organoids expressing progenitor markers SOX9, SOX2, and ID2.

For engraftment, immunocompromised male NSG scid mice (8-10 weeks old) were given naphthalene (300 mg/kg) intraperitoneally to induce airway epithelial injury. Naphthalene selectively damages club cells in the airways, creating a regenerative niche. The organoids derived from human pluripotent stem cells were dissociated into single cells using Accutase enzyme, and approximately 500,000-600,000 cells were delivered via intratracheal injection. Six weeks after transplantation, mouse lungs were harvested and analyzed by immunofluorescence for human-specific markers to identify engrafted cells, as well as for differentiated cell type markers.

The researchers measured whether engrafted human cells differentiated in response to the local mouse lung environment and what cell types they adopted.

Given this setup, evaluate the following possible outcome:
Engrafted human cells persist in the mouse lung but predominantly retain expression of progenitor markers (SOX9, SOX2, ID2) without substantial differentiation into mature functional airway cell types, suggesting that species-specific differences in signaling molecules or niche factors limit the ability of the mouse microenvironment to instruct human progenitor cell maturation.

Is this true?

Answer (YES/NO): NO